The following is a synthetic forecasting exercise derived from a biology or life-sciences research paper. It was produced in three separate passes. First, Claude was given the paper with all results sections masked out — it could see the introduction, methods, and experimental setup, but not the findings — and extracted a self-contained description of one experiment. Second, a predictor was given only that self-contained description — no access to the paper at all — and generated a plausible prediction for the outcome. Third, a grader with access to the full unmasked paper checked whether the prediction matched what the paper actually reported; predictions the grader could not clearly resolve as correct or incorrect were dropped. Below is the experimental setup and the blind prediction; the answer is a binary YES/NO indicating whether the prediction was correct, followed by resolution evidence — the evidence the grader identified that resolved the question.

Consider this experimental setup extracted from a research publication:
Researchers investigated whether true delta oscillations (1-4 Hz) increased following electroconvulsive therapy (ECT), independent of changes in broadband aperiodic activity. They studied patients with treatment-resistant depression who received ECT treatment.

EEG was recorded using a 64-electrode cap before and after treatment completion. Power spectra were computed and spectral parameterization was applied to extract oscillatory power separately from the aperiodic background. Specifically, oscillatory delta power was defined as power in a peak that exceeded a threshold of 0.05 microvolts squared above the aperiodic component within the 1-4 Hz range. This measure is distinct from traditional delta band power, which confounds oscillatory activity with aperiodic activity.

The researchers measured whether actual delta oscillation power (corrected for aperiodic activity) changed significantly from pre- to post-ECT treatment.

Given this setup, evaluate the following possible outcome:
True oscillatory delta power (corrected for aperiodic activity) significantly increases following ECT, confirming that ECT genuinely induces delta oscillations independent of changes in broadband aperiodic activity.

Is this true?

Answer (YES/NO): NO